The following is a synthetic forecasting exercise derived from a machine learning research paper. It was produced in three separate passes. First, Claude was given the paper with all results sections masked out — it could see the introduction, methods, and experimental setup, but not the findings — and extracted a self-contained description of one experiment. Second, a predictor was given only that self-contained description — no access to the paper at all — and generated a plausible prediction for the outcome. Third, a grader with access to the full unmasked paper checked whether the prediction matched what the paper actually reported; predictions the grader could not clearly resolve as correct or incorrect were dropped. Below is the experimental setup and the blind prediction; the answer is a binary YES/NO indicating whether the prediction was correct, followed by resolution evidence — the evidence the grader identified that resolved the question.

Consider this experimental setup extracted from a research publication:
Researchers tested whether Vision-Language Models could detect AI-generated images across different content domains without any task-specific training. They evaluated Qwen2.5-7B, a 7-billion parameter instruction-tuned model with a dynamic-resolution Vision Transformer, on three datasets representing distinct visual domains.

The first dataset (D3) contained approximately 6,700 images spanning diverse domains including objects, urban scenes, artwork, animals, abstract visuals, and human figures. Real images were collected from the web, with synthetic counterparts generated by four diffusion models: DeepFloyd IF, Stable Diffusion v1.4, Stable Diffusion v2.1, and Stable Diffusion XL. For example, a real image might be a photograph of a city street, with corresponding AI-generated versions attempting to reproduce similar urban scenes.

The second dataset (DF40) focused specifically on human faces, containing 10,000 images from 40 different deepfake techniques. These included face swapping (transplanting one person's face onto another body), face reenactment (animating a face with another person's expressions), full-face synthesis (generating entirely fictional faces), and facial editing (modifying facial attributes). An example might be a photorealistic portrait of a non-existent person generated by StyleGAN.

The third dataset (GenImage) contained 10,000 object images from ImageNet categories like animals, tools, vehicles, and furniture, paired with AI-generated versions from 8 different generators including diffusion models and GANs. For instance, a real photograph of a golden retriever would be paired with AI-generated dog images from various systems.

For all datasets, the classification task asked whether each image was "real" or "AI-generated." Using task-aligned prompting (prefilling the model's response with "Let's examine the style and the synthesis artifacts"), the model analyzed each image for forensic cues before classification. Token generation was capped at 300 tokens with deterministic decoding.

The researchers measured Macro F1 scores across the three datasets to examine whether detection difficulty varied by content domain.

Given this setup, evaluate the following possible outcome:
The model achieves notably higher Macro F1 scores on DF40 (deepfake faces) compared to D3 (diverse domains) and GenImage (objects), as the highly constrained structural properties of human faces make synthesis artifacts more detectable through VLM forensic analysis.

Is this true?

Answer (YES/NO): NO